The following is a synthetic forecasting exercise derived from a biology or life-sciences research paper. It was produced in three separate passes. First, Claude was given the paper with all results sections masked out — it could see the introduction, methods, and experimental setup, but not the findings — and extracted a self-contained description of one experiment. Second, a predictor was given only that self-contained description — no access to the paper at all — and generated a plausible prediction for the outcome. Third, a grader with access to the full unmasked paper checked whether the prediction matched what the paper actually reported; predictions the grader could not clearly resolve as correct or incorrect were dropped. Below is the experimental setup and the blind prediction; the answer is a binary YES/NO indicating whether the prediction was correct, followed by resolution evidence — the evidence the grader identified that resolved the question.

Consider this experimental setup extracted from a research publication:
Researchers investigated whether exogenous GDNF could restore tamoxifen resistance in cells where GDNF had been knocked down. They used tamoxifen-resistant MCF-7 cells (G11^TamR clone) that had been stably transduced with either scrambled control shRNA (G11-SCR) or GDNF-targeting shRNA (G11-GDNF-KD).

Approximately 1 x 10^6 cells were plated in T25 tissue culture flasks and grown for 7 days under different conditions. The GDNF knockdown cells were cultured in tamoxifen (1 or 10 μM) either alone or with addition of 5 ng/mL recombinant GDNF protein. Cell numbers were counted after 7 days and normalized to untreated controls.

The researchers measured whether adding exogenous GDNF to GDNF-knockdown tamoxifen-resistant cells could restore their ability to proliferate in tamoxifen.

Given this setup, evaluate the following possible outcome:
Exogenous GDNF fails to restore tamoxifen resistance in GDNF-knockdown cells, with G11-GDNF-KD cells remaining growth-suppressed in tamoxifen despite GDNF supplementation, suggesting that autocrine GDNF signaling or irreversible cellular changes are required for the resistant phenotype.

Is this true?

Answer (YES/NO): NO